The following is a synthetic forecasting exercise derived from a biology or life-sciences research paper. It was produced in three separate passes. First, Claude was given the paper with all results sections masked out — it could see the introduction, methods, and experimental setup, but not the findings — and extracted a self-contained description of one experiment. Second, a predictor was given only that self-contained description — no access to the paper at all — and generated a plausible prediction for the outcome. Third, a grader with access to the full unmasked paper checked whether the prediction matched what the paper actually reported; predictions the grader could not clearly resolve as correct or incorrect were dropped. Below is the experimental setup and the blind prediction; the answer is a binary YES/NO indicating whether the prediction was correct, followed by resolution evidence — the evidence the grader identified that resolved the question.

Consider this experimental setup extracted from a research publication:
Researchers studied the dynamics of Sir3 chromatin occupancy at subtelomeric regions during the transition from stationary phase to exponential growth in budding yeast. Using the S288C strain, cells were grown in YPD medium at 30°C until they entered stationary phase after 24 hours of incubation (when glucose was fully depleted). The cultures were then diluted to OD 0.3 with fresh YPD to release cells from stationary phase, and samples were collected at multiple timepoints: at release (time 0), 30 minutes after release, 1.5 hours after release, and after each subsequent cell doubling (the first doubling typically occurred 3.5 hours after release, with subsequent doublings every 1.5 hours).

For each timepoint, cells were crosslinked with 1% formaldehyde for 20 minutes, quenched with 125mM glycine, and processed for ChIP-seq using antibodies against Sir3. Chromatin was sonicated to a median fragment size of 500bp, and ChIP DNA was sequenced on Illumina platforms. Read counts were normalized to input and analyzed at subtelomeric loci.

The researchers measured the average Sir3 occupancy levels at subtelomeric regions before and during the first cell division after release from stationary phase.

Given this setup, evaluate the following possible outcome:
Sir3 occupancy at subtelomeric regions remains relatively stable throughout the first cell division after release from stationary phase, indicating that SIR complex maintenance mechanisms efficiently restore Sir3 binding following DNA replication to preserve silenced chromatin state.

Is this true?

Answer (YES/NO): NO